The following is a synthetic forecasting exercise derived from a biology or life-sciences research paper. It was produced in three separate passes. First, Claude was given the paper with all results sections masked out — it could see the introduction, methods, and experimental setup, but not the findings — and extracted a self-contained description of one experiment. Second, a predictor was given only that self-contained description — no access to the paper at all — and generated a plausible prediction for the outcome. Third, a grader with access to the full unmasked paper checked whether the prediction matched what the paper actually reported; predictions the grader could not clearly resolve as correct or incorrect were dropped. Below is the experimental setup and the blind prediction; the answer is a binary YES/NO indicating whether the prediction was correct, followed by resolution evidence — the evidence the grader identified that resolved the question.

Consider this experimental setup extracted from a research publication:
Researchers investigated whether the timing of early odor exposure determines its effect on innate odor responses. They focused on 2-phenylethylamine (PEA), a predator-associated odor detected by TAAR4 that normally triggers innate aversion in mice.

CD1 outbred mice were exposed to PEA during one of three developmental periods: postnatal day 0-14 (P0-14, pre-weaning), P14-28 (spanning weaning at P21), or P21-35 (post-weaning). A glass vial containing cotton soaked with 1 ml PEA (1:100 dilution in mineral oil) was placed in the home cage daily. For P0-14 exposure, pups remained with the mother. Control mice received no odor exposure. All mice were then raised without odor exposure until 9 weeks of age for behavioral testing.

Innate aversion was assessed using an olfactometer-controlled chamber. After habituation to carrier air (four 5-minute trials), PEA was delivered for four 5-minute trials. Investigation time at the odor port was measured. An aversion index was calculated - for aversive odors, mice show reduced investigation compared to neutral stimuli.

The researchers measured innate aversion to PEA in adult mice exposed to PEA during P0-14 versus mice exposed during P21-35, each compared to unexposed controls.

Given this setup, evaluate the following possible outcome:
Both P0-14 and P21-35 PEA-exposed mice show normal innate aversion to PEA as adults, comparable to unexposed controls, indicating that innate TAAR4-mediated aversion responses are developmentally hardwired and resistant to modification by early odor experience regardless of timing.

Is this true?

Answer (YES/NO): NO